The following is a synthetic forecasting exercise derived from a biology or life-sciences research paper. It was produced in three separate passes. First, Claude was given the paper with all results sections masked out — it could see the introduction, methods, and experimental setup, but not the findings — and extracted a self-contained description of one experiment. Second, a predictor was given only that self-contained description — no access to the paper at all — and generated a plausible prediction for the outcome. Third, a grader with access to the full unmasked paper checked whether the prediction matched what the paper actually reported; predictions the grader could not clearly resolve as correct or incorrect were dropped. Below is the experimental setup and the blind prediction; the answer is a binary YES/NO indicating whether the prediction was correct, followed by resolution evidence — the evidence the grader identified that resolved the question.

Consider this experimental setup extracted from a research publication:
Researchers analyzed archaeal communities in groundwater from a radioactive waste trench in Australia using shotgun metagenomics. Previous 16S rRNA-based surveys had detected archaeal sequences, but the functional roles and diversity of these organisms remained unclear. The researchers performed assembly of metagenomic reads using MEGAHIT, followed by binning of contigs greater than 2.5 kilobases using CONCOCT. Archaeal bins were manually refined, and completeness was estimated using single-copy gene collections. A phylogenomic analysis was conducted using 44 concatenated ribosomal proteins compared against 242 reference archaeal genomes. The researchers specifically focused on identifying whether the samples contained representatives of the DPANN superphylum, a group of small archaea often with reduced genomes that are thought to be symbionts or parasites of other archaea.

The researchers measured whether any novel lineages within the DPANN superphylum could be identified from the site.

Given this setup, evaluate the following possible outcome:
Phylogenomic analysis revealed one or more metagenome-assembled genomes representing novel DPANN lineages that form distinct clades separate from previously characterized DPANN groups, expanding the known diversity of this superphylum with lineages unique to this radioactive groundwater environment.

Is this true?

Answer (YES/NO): YES